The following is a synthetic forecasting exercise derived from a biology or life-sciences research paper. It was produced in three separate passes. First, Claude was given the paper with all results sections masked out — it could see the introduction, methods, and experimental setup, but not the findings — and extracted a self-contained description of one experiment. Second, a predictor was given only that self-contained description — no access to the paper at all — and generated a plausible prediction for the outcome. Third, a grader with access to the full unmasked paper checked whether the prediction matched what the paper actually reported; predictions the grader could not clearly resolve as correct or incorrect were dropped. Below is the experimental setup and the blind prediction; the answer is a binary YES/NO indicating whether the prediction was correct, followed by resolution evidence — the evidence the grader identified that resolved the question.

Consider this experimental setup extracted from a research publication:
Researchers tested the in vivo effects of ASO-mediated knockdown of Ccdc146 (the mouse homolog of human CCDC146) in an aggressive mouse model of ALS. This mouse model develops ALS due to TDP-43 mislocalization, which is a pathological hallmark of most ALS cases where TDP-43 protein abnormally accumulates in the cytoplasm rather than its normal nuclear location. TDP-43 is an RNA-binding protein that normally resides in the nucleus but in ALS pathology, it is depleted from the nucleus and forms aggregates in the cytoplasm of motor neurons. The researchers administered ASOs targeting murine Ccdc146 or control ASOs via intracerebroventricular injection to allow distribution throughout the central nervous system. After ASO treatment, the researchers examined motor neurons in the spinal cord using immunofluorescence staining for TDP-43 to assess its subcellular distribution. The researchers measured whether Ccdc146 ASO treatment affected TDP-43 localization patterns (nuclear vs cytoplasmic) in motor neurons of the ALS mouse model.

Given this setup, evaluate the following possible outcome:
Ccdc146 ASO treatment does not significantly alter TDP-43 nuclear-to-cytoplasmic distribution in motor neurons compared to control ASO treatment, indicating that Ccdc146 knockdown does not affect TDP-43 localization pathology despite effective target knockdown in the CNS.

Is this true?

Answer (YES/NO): NO